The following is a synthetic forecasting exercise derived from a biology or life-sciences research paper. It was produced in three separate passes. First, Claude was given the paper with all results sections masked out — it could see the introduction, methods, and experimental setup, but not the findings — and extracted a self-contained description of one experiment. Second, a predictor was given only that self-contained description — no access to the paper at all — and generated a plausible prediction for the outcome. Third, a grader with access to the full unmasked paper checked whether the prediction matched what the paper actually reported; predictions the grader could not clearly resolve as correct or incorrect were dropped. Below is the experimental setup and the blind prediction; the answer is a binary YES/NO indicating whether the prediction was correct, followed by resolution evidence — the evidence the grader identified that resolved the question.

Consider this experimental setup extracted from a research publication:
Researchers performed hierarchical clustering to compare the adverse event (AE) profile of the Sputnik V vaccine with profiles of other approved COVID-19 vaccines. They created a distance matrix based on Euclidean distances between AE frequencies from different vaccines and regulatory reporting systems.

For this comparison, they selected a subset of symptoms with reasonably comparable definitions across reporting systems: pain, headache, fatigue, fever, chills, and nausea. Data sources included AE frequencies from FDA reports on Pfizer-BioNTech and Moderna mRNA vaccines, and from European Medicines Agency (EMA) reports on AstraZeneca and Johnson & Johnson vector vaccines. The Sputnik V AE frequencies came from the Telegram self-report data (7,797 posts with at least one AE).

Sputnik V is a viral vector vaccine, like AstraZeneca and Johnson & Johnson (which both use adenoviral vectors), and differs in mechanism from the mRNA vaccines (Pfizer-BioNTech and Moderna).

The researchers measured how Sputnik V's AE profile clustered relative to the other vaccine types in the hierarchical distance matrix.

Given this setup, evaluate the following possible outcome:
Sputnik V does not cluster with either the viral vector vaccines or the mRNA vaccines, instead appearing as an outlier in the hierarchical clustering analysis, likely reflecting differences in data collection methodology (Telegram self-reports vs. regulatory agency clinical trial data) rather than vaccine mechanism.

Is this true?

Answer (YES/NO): NO